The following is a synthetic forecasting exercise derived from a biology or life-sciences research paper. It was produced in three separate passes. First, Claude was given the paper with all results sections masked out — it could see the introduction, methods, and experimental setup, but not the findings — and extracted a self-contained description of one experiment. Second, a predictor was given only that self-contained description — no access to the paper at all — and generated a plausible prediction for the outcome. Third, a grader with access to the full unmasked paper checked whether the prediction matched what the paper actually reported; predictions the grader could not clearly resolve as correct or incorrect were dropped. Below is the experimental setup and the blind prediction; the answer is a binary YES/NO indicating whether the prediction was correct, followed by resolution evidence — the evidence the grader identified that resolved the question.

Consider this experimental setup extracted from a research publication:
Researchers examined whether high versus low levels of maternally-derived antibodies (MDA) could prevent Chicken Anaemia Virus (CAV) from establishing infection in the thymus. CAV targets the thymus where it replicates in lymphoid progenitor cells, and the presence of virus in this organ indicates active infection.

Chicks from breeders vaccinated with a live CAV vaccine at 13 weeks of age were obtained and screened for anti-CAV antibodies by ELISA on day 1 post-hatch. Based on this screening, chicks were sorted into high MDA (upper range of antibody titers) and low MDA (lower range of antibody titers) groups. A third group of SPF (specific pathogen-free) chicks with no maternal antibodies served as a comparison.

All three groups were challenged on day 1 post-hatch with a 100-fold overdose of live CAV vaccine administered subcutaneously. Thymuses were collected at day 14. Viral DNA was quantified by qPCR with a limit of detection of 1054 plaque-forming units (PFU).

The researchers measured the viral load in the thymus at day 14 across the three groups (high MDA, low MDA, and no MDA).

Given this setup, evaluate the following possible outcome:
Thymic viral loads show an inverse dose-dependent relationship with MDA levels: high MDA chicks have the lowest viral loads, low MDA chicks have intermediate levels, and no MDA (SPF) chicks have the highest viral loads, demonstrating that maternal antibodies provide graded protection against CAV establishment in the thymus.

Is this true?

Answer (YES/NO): NO